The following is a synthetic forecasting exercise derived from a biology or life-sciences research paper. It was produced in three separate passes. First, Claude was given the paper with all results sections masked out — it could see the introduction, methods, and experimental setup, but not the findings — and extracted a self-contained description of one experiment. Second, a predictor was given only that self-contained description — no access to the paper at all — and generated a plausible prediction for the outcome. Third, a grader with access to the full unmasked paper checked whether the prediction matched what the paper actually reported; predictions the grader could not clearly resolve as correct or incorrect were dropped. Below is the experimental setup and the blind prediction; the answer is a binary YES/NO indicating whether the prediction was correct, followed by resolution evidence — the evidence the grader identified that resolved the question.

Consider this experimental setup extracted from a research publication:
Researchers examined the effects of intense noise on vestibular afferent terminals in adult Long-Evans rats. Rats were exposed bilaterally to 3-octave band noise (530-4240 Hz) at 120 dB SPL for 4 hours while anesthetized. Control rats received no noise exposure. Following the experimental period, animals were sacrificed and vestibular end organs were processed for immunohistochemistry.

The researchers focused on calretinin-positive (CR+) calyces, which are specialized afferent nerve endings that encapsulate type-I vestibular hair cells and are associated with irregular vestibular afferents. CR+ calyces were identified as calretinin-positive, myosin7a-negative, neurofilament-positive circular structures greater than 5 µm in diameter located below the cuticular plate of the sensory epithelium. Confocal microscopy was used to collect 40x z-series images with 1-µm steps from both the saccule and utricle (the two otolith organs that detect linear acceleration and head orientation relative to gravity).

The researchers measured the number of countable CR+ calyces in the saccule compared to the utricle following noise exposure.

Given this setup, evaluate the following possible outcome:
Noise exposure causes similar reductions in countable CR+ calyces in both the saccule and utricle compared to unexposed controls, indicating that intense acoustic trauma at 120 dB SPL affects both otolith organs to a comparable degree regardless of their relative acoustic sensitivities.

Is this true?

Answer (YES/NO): YES